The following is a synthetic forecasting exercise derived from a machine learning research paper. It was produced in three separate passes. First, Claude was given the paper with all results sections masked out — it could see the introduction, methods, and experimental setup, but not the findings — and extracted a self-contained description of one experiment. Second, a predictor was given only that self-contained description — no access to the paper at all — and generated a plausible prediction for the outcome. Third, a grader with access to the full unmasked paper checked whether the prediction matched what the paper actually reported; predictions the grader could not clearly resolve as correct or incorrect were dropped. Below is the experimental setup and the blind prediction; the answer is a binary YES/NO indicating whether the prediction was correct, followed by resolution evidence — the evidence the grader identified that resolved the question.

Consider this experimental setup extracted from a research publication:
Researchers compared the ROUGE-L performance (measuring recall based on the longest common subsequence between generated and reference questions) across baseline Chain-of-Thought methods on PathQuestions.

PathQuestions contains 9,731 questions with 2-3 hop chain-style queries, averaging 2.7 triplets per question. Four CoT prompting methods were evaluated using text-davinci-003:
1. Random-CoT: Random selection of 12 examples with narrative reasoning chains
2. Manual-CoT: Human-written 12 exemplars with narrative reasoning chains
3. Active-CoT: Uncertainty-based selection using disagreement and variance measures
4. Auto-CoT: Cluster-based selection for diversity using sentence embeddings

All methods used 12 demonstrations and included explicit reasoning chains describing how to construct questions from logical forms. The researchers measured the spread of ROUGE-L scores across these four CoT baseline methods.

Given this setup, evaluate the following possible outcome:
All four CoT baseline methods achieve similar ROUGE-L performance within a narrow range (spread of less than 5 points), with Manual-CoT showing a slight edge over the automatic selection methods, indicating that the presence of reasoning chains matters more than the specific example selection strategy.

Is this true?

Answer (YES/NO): YES